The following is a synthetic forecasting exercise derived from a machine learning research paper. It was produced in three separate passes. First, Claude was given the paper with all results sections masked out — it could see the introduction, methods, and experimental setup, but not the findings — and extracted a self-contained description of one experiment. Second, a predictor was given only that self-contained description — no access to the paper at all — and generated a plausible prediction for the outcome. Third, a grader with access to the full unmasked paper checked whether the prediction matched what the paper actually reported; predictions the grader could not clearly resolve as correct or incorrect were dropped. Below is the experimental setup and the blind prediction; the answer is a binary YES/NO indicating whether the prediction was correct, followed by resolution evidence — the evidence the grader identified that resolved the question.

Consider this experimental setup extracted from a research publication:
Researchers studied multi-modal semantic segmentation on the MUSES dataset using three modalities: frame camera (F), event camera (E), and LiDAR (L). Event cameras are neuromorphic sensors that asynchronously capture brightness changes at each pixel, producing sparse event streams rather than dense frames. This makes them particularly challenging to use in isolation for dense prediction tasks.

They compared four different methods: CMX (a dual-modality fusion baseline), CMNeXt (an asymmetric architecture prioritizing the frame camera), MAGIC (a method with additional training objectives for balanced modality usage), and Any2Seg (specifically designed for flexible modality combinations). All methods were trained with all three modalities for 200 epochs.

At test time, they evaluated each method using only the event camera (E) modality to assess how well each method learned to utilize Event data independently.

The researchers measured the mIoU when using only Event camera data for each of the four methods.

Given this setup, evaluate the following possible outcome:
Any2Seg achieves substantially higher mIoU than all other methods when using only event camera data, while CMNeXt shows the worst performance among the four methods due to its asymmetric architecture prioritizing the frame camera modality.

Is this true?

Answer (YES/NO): NO